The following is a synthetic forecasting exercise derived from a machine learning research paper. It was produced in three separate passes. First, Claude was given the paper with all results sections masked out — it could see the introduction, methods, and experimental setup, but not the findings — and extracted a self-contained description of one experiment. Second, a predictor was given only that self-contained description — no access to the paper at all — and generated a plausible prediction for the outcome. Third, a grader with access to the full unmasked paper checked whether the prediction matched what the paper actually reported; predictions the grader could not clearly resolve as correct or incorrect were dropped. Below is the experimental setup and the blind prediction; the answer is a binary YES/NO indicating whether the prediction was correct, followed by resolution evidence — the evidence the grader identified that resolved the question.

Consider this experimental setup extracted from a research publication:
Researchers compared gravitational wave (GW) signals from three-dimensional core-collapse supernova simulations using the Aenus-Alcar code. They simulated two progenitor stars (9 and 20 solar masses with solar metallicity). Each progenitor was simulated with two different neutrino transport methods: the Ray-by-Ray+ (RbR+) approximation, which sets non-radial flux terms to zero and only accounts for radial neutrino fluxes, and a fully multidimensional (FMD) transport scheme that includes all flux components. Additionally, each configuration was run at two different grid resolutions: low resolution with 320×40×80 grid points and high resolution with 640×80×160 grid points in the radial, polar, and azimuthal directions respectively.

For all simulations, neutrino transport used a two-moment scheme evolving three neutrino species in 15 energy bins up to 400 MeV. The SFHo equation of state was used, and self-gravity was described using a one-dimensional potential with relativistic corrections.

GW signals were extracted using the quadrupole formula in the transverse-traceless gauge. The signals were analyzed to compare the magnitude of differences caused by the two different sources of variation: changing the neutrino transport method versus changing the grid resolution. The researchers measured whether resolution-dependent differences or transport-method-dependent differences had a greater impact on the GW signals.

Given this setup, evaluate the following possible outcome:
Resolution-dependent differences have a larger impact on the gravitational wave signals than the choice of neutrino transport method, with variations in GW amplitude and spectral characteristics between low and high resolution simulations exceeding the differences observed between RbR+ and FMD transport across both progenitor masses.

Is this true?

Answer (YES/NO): YES